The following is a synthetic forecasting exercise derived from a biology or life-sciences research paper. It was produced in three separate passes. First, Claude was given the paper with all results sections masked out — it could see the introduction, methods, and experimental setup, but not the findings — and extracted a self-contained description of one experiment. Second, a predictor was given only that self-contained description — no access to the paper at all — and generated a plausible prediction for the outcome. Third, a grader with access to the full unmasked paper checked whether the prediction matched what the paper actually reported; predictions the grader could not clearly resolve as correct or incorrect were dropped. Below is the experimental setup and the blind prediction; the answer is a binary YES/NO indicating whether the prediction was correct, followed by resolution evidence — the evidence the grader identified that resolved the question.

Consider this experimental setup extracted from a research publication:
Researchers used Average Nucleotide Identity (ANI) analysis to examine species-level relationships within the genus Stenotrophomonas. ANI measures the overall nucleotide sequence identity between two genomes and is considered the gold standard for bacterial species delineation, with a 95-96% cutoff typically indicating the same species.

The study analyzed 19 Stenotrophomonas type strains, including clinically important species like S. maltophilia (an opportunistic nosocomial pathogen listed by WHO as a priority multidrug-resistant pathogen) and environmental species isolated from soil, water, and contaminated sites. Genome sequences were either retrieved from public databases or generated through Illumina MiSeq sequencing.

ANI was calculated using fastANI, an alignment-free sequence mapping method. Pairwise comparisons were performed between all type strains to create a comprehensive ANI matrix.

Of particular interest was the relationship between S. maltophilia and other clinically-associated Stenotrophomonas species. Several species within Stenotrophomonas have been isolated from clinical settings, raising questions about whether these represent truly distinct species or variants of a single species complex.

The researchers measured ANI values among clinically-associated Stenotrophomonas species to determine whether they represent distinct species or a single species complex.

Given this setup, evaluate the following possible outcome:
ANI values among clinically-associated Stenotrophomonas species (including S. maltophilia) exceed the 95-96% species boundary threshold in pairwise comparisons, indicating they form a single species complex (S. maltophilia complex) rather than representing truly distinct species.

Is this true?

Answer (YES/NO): NO